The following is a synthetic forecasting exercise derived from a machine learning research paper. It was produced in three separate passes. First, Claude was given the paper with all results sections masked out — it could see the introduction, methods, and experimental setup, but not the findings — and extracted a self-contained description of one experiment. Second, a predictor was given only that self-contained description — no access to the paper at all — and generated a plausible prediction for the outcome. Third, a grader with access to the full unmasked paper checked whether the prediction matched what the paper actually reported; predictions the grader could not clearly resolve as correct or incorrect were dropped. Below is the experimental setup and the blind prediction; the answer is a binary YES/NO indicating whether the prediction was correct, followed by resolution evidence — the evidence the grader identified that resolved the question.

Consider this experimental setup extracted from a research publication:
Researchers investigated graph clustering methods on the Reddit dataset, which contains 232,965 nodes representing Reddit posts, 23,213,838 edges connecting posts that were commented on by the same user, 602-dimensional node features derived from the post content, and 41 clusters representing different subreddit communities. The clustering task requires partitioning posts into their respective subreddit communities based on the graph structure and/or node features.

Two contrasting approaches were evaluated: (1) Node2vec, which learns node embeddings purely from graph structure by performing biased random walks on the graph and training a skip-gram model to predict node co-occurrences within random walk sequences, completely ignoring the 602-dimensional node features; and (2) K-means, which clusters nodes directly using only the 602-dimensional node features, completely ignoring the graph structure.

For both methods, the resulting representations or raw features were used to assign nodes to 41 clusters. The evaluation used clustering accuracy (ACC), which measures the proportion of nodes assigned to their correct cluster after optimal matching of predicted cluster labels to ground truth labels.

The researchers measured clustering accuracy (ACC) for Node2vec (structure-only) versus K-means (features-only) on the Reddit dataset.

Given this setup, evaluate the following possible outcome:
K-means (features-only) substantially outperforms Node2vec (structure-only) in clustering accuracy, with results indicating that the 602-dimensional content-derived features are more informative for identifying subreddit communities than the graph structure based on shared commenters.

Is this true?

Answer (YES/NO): NO